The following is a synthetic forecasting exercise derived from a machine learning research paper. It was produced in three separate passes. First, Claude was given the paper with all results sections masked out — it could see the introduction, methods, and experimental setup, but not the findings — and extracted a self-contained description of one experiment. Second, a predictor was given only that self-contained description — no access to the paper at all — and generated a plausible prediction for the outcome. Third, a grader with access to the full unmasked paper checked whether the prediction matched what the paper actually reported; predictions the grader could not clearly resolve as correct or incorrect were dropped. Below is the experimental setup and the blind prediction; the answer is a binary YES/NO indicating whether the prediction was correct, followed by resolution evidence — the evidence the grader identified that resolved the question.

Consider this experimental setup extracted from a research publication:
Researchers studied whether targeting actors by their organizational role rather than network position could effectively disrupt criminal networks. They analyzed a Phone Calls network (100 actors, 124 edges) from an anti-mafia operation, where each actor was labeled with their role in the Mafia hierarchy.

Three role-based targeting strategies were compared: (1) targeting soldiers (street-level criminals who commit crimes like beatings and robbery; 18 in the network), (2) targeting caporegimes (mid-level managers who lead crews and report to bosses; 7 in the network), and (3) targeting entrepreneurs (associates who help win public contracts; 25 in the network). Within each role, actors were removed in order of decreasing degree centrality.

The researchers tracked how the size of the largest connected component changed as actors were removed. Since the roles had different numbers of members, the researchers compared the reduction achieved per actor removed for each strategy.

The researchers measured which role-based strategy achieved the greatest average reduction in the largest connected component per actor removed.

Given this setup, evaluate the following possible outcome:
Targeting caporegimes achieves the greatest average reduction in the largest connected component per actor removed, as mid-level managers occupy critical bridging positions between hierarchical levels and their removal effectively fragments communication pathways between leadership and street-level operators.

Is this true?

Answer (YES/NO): YES